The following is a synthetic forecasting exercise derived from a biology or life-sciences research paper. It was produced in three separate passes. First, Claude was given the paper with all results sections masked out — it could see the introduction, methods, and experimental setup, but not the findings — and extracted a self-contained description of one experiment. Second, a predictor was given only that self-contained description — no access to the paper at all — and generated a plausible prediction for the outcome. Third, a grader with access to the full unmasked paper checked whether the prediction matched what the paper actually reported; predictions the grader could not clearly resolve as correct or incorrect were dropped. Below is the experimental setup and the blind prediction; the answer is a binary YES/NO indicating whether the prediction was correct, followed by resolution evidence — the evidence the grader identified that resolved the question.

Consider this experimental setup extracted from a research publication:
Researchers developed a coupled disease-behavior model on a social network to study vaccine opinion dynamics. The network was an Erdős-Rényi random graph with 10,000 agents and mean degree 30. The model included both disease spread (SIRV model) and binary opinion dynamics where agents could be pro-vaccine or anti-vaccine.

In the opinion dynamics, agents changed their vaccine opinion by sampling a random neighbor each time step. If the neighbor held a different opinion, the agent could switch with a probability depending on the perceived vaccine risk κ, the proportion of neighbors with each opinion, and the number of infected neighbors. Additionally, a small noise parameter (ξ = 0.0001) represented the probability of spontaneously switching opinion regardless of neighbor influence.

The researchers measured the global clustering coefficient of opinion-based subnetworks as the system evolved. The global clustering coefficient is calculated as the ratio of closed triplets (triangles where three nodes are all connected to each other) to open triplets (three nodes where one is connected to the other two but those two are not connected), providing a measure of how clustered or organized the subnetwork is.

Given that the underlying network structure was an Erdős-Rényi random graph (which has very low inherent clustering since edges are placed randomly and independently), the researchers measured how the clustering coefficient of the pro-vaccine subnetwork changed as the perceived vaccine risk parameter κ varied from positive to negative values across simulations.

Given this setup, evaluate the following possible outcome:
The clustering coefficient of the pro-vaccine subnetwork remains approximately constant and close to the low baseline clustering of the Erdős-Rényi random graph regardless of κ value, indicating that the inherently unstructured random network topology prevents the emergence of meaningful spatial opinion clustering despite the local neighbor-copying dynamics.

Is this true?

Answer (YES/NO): NO